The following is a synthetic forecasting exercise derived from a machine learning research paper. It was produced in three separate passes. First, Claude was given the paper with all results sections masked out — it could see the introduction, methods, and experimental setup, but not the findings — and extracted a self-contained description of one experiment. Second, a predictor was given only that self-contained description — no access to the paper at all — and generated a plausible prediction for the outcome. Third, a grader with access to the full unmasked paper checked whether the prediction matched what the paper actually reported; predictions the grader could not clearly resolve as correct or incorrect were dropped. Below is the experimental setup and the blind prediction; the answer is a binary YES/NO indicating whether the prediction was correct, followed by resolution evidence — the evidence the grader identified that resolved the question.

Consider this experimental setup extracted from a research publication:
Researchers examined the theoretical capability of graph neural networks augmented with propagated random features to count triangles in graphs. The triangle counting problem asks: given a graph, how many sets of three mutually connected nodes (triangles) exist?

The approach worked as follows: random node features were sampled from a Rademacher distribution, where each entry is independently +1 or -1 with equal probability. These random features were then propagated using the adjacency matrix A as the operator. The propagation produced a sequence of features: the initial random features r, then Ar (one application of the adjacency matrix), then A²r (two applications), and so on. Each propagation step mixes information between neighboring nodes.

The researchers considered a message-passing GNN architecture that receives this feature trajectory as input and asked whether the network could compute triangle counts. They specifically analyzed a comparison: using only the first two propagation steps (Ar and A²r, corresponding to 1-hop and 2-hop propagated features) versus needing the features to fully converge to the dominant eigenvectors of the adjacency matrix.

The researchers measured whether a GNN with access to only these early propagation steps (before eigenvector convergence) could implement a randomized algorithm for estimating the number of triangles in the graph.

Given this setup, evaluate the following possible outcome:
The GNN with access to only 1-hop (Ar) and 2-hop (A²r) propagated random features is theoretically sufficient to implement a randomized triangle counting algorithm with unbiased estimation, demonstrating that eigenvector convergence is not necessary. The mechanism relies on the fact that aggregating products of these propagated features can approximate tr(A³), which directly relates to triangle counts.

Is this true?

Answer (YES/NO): YES